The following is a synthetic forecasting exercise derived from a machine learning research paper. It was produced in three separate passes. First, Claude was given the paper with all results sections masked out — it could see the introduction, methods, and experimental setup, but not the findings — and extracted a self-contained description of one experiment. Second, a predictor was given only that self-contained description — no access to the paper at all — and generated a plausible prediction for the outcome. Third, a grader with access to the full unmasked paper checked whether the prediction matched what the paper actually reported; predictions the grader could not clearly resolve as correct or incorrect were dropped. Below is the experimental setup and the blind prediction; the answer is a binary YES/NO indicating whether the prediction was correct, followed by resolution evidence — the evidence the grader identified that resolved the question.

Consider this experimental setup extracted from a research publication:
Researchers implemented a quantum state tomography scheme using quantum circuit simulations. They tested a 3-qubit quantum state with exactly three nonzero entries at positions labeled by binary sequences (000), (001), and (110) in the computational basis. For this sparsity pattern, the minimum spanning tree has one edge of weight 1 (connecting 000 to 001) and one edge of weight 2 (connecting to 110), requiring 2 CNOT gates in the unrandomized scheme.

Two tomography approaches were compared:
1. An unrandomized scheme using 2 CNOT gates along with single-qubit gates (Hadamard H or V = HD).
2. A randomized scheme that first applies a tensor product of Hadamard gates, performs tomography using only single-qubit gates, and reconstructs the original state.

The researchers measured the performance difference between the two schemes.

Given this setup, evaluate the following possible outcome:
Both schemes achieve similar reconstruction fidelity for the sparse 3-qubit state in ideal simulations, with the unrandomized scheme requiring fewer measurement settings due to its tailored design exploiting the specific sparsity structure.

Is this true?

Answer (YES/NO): NO